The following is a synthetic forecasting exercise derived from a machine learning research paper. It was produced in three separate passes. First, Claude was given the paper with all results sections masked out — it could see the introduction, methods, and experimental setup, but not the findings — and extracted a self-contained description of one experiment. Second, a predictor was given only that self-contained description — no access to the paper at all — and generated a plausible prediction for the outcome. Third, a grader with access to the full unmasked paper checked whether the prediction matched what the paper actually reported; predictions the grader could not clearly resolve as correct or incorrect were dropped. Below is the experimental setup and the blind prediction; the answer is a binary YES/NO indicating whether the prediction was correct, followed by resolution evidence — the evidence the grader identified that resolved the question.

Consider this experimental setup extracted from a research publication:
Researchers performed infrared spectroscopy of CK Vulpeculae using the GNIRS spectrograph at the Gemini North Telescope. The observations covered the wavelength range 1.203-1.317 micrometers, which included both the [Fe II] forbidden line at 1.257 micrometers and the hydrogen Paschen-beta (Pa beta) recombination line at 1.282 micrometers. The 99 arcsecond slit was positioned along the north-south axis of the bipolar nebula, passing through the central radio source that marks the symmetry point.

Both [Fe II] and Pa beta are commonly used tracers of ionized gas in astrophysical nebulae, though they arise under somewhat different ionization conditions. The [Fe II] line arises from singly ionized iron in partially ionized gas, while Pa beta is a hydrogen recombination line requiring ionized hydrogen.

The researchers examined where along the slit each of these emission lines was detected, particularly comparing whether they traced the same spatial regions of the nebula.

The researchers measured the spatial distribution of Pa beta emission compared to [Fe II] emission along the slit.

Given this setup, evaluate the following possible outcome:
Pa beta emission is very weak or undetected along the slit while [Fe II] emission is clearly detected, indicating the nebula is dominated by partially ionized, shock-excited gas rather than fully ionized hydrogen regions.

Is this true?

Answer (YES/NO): YES